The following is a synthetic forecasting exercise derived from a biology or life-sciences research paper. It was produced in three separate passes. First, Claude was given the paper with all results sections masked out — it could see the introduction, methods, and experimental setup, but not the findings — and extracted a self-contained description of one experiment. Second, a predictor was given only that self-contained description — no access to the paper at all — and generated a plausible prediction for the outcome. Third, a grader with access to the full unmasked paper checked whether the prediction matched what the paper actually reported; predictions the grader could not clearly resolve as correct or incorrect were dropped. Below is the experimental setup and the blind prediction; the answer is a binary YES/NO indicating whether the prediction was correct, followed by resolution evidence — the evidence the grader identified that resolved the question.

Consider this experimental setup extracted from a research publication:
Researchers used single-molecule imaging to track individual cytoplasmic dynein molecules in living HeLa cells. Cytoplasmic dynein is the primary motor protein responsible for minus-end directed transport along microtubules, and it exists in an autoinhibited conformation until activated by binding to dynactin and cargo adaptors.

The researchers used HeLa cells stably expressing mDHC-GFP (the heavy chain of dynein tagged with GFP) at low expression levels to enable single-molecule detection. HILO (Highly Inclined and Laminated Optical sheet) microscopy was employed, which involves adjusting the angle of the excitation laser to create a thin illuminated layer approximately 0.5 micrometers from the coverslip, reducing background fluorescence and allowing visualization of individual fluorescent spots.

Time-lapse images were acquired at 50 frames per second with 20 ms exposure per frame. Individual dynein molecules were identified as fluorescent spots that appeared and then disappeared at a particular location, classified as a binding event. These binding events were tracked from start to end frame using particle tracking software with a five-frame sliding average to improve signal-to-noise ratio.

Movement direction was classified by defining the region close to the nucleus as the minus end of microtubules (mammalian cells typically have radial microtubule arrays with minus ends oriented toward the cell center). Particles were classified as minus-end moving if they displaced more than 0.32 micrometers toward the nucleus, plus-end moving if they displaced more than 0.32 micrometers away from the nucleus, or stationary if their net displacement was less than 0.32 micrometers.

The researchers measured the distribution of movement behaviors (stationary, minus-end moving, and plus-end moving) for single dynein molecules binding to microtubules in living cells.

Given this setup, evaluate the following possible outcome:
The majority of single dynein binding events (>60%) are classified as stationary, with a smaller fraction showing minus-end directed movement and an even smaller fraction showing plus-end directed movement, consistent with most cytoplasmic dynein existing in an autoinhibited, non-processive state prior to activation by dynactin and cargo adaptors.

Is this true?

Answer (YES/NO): NO